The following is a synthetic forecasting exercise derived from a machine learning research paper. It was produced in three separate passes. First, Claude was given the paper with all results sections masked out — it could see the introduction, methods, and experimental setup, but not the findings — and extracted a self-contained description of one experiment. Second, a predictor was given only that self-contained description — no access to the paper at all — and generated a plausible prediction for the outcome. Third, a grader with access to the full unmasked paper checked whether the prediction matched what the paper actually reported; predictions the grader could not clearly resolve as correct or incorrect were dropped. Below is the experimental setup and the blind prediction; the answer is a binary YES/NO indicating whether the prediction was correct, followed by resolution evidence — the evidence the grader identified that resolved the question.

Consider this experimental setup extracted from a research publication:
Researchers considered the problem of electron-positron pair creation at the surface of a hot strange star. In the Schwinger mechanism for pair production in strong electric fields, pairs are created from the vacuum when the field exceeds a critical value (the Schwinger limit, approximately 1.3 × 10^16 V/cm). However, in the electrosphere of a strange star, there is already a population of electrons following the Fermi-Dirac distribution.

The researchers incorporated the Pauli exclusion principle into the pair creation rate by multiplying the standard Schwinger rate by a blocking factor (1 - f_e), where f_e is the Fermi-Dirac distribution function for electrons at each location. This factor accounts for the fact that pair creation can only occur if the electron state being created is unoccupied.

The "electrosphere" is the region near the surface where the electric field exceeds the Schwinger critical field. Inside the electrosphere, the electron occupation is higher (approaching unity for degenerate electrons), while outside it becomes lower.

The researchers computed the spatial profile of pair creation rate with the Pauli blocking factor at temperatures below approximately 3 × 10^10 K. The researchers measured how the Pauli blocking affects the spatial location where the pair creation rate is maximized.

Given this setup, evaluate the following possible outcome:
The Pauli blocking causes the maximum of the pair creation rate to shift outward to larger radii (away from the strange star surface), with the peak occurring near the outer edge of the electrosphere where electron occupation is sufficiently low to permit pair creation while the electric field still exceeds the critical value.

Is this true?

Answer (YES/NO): NO